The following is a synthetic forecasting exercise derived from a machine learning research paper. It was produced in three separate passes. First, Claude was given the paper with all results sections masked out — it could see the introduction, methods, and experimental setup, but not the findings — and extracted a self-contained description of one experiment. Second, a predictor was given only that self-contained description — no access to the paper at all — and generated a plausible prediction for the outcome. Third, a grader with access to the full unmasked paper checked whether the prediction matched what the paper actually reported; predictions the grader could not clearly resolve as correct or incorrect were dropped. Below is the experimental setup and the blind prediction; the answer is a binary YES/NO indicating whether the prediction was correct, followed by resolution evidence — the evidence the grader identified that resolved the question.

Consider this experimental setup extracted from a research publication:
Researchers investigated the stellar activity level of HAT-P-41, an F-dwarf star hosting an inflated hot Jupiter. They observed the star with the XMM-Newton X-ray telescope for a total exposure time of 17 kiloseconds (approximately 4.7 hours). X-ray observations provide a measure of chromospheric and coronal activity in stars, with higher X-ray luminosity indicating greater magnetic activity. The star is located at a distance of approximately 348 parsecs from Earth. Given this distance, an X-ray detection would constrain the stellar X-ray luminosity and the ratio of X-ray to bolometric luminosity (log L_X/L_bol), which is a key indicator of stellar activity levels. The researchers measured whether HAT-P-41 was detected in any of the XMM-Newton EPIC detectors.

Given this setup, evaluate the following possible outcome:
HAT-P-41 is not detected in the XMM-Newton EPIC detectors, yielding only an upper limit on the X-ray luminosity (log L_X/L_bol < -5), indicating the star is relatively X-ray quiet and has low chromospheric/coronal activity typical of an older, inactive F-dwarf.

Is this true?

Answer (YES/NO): YES